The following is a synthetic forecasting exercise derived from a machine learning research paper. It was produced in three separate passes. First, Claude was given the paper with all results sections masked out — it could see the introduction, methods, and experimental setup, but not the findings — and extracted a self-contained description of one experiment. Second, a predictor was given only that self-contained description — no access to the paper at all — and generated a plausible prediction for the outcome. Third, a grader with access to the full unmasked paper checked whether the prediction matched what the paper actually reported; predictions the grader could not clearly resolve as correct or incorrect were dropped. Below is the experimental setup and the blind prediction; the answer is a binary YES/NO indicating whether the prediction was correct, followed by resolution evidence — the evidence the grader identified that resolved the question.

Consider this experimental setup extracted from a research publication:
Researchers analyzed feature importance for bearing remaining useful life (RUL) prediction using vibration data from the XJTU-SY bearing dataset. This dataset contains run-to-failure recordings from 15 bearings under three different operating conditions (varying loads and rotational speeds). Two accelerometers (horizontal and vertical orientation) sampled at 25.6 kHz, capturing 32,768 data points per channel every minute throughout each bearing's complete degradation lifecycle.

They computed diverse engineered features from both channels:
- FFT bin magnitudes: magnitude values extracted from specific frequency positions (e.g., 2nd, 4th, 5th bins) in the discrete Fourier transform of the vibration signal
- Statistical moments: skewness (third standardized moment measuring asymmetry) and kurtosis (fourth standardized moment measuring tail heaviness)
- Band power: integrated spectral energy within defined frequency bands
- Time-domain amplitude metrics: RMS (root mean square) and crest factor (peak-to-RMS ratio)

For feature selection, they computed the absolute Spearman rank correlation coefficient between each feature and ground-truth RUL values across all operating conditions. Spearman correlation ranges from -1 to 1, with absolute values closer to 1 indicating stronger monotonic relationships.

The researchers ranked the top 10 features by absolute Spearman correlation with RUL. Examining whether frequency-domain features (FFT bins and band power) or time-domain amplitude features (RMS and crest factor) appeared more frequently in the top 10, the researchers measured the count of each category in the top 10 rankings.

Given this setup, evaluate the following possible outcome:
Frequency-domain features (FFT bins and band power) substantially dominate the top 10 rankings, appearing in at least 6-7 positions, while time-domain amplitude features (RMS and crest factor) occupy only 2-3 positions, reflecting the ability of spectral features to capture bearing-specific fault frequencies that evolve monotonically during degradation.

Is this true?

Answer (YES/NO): NO